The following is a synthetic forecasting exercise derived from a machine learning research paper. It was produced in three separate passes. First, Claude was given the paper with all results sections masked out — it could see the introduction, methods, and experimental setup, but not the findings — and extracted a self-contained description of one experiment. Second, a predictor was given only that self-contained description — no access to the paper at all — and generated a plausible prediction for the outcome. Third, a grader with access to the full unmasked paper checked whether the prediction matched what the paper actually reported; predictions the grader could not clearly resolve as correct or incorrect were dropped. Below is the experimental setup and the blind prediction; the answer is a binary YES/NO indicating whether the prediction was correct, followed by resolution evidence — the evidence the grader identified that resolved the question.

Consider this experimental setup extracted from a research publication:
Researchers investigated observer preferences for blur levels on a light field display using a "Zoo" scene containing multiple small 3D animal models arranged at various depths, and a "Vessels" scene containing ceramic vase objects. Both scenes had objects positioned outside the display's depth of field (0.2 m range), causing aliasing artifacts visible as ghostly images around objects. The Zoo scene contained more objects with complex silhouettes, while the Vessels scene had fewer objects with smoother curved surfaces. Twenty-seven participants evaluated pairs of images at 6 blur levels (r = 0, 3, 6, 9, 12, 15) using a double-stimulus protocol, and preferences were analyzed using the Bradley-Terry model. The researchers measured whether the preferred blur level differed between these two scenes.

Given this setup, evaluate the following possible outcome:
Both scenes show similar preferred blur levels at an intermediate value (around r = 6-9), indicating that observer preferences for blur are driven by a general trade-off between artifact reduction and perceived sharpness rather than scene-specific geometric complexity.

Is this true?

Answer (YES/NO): NO